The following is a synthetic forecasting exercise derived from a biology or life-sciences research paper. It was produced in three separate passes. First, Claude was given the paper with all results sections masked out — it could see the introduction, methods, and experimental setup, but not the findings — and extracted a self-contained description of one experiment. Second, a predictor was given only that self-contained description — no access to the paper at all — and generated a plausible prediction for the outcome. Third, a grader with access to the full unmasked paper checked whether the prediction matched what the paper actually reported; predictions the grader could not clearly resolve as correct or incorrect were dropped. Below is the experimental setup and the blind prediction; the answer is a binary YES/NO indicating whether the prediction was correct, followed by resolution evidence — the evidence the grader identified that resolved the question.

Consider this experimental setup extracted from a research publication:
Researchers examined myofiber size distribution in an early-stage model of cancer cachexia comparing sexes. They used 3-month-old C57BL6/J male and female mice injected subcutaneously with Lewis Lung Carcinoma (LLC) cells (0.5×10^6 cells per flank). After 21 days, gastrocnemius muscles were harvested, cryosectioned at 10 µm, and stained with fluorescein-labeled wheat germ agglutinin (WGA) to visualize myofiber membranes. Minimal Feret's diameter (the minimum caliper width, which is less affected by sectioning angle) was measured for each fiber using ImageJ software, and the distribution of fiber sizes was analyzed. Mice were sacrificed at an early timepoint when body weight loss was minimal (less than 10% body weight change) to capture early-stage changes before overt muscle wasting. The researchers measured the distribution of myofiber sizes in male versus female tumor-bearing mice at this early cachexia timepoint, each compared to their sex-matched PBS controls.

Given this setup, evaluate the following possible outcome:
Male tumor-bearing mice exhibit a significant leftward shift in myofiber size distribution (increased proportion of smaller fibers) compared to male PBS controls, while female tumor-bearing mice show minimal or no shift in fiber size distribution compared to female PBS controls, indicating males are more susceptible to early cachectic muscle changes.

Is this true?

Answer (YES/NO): NO